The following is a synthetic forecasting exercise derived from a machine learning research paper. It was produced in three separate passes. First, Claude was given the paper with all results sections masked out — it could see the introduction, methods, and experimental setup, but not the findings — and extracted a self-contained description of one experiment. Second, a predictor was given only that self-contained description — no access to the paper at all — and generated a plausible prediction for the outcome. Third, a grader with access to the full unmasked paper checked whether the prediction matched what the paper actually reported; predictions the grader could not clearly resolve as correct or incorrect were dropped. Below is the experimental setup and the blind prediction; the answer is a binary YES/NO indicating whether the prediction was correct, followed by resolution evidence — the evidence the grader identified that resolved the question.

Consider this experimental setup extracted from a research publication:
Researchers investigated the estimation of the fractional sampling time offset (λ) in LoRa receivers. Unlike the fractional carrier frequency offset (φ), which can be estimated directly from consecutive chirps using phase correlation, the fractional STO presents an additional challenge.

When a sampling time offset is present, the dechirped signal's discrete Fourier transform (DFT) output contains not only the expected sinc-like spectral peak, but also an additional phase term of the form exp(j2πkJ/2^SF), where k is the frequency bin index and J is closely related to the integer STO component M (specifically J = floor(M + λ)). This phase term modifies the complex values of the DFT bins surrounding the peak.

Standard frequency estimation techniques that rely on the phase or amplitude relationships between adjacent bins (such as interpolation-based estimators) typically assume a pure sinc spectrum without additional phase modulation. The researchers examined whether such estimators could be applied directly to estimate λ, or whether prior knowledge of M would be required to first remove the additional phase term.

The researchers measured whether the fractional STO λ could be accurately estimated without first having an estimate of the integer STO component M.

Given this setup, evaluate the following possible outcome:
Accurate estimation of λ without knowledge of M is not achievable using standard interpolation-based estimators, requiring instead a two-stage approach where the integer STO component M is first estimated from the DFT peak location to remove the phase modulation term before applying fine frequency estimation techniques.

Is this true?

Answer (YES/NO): YES